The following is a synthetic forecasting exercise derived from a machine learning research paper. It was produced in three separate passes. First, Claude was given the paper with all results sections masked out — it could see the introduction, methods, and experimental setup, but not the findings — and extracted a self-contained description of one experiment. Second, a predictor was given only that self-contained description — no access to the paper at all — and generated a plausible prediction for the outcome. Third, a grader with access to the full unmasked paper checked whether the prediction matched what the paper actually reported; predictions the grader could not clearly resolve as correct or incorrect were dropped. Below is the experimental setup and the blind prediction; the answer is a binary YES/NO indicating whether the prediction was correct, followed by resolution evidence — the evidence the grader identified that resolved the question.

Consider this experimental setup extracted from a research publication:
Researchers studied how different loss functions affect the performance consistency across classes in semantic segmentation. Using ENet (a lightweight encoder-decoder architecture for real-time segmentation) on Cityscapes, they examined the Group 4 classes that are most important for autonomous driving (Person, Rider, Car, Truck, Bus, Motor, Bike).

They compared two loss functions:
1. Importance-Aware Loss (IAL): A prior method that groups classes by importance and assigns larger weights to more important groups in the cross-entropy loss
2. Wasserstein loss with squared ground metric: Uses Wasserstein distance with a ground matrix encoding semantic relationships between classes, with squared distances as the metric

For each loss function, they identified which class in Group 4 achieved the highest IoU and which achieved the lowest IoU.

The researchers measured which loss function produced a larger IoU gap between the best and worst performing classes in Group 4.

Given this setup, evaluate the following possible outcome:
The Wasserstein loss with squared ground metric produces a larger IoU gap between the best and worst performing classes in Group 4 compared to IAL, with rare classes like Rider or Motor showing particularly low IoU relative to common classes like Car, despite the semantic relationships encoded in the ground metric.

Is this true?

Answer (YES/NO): NO